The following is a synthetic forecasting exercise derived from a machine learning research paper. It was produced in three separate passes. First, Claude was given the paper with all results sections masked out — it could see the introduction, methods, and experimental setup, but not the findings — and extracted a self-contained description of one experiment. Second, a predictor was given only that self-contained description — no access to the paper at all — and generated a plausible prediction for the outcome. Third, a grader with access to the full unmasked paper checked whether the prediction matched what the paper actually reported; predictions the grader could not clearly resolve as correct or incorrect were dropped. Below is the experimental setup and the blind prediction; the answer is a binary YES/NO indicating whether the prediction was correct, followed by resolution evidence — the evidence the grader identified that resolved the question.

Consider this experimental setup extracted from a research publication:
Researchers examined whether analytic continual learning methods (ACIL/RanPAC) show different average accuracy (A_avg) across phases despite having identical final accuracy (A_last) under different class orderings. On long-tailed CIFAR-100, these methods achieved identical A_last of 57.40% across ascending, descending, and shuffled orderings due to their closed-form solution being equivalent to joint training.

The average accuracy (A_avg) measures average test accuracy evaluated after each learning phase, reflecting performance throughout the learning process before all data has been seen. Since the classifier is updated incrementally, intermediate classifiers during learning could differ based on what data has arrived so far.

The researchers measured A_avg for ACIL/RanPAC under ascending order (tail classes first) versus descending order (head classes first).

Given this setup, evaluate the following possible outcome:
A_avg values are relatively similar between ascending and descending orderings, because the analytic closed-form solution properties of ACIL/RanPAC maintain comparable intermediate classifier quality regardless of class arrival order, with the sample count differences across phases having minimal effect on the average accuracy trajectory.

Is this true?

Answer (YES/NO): NO